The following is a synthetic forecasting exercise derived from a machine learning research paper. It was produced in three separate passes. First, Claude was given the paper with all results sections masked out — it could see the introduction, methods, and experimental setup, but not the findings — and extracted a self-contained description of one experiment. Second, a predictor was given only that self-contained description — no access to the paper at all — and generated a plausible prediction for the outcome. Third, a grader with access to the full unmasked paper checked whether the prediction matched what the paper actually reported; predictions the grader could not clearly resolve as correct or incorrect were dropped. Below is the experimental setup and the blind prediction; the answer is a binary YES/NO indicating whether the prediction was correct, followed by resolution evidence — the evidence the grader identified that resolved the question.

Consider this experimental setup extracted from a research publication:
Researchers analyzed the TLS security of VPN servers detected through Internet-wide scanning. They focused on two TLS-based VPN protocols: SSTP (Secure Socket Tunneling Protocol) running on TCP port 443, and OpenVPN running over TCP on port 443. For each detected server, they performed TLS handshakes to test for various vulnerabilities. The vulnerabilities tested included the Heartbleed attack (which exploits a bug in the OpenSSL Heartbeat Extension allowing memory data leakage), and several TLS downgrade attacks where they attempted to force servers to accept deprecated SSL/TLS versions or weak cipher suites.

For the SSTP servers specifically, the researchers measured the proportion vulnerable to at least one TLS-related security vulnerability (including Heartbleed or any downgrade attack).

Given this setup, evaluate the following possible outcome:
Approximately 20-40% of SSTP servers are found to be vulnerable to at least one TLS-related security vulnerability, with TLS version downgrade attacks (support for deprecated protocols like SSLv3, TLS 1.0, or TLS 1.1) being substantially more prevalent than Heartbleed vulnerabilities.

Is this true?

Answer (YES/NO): NO